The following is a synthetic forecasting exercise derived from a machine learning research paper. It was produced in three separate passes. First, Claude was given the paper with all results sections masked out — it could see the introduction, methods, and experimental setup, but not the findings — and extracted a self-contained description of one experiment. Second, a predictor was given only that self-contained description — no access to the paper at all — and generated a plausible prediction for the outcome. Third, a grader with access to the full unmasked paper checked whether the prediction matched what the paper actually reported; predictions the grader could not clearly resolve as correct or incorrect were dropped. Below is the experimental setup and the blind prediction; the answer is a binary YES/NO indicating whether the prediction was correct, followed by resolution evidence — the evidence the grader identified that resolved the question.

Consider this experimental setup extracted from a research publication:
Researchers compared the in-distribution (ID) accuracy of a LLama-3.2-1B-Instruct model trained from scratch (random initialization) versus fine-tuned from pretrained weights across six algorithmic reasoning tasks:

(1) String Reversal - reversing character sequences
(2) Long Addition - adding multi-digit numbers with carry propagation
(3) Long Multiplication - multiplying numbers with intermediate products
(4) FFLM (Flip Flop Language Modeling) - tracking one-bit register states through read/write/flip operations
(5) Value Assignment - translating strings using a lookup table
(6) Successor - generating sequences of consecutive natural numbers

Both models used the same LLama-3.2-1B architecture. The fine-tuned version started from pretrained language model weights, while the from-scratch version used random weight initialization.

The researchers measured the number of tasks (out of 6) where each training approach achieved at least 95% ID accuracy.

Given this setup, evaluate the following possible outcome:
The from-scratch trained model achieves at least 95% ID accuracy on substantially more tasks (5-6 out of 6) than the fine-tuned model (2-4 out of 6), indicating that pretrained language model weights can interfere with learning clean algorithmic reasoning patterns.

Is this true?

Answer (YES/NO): NO